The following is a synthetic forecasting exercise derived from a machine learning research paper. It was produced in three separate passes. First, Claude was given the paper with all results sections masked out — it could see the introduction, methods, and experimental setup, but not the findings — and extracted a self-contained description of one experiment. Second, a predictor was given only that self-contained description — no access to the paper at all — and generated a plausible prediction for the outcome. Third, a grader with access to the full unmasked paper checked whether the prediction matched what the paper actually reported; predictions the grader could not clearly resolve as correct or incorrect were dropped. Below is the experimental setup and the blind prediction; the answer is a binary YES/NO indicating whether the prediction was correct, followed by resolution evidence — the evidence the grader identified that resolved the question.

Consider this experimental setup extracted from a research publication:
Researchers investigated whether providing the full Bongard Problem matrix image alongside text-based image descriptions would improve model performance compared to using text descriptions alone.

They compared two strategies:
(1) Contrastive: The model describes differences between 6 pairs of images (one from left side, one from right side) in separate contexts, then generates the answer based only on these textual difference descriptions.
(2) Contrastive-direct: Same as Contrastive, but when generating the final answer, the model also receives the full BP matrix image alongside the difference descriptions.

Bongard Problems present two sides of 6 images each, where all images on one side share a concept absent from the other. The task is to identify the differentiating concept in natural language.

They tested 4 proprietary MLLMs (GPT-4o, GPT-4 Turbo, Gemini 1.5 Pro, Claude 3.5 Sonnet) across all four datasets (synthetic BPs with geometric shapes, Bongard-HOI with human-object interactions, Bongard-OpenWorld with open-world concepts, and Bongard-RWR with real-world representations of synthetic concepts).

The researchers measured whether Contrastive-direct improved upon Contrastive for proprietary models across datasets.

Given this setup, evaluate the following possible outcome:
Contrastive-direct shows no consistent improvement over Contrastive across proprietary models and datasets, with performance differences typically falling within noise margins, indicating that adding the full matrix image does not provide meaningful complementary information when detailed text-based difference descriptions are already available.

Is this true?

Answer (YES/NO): NO